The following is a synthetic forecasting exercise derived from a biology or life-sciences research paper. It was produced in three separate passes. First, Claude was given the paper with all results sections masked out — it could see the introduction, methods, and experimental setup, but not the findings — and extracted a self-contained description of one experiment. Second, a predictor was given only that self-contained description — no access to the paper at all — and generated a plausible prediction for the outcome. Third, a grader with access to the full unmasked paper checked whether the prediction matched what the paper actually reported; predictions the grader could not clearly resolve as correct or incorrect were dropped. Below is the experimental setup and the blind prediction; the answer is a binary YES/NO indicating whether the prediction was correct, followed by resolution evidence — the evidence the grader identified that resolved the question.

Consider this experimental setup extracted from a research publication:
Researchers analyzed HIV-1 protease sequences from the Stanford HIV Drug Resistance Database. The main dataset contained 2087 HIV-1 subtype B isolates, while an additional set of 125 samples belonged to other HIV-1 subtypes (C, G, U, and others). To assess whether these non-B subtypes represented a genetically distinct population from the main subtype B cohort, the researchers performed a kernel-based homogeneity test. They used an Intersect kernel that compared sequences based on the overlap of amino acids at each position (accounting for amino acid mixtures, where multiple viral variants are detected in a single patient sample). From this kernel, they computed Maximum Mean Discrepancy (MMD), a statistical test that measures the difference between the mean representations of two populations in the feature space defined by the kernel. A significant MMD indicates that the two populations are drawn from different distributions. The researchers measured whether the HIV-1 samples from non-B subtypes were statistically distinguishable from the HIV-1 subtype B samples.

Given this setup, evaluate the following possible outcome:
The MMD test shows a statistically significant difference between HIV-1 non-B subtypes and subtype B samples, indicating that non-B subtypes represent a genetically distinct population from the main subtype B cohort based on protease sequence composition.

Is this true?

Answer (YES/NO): YES